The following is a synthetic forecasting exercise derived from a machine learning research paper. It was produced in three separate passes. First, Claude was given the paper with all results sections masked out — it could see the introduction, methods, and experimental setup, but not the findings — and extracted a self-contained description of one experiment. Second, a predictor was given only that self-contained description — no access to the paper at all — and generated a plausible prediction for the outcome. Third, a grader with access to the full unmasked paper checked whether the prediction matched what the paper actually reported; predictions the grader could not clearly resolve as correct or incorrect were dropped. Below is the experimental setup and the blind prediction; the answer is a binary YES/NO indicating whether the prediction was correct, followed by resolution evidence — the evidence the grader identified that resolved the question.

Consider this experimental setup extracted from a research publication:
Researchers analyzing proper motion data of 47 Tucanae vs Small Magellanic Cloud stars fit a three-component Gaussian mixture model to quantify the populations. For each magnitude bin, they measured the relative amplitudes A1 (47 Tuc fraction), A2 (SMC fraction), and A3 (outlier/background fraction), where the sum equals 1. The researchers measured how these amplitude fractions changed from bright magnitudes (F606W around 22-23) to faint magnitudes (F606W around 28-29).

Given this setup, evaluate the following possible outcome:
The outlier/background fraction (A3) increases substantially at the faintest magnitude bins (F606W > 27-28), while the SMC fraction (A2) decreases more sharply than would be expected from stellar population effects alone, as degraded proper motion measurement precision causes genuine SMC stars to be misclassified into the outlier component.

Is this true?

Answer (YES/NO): NO